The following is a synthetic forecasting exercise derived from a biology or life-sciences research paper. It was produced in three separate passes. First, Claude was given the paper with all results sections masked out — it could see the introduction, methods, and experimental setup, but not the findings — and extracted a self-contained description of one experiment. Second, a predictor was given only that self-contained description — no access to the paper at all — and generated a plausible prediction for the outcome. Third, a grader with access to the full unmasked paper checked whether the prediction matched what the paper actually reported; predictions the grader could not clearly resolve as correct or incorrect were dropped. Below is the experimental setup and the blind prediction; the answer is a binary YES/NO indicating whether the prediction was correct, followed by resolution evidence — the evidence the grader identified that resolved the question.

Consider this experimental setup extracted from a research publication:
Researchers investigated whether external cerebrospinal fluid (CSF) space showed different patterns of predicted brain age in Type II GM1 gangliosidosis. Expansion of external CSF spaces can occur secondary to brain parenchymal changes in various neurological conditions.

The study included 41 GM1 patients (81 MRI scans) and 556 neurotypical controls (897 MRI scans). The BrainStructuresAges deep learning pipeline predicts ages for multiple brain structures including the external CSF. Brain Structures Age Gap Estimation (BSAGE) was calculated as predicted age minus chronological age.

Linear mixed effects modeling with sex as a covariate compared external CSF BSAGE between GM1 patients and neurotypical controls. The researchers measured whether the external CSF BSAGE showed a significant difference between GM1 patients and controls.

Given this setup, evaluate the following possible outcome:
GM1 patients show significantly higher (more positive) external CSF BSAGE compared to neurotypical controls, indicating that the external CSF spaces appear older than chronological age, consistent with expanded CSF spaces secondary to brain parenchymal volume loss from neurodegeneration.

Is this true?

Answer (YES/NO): YES